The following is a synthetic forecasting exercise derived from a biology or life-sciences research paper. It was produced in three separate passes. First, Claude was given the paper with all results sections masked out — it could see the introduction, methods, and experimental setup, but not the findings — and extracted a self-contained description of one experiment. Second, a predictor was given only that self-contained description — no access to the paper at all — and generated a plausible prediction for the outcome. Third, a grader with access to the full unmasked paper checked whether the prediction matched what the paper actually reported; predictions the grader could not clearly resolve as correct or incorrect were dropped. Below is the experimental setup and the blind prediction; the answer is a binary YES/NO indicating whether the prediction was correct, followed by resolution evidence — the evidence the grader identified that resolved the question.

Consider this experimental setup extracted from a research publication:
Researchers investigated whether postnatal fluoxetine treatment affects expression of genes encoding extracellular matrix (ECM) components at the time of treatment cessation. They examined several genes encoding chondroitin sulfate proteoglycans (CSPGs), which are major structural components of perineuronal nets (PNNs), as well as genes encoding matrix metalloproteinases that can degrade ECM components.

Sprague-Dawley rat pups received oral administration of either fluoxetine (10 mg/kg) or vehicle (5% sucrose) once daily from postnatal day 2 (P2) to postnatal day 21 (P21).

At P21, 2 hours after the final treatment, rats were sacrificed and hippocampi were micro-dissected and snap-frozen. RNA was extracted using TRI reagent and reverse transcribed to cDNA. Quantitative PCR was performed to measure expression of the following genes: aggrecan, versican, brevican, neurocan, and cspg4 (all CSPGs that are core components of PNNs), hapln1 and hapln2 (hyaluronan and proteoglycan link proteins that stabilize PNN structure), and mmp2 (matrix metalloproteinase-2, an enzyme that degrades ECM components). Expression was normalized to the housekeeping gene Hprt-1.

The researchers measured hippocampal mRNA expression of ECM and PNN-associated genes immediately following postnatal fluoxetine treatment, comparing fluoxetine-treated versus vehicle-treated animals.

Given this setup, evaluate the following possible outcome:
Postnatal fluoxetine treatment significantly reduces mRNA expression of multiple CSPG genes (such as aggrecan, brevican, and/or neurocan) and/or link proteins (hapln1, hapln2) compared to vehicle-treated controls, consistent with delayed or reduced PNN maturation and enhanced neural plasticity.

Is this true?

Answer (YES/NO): NO